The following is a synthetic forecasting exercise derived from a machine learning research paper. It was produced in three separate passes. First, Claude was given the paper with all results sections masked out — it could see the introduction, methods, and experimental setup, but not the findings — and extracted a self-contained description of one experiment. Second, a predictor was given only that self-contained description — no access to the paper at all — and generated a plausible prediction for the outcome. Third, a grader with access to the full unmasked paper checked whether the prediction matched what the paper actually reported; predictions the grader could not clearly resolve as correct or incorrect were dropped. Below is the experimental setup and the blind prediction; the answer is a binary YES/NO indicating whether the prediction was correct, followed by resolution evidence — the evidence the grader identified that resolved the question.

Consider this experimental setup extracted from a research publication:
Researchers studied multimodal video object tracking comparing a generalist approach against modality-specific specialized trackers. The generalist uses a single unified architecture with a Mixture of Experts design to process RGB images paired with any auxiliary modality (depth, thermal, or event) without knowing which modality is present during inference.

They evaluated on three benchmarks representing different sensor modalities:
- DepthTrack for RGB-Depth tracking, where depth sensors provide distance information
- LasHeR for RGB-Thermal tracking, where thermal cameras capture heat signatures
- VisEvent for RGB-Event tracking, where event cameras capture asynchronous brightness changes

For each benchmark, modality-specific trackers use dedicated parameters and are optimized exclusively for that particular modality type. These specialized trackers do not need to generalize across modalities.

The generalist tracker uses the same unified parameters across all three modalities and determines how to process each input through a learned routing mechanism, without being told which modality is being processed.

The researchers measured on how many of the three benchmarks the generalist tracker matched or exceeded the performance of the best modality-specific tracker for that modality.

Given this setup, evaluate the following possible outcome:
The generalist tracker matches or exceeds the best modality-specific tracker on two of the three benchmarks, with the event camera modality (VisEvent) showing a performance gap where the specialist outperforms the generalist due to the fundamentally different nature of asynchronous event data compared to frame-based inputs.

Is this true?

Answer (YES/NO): YES